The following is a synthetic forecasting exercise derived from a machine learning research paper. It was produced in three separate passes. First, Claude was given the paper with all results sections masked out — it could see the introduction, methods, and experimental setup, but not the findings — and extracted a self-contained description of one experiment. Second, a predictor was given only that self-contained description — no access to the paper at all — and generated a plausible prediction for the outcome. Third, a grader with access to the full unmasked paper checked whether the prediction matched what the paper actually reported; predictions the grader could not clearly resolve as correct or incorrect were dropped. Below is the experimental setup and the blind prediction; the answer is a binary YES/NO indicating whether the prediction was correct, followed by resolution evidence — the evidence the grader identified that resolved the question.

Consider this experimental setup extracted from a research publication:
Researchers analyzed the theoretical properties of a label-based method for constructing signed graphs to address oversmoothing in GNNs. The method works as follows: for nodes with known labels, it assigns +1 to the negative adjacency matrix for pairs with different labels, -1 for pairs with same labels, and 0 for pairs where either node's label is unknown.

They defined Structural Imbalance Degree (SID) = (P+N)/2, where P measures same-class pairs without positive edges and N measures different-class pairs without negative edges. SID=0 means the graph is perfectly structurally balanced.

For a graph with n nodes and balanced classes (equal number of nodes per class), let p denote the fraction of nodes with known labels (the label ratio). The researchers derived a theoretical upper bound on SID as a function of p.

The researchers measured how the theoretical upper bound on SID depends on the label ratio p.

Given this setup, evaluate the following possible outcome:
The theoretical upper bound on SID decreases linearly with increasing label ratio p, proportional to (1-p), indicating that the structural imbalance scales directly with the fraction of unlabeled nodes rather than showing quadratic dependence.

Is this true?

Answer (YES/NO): YES